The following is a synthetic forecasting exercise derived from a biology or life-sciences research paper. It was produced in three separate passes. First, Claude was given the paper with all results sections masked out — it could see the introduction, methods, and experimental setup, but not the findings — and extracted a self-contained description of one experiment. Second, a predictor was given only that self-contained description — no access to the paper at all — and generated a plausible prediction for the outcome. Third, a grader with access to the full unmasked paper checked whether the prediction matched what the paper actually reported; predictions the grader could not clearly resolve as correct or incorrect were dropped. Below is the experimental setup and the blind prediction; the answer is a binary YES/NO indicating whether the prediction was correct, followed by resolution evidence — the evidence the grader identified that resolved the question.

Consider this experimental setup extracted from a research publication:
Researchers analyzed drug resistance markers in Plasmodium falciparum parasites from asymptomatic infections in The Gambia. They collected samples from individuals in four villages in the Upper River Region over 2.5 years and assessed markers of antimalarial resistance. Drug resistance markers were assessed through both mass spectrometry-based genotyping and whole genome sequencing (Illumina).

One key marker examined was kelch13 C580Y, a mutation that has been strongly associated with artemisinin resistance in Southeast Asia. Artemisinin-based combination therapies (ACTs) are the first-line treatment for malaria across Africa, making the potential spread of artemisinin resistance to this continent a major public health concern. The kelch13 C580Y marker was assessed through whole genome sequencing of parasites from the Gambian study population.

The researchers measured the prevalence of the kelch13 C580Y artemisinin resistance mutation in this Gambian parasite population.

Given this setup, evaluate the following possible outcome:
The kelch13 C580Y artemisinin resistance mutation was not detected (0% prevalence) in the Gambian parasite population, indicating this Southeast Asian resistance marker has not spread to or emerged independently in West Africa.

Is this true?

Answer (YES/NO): YES